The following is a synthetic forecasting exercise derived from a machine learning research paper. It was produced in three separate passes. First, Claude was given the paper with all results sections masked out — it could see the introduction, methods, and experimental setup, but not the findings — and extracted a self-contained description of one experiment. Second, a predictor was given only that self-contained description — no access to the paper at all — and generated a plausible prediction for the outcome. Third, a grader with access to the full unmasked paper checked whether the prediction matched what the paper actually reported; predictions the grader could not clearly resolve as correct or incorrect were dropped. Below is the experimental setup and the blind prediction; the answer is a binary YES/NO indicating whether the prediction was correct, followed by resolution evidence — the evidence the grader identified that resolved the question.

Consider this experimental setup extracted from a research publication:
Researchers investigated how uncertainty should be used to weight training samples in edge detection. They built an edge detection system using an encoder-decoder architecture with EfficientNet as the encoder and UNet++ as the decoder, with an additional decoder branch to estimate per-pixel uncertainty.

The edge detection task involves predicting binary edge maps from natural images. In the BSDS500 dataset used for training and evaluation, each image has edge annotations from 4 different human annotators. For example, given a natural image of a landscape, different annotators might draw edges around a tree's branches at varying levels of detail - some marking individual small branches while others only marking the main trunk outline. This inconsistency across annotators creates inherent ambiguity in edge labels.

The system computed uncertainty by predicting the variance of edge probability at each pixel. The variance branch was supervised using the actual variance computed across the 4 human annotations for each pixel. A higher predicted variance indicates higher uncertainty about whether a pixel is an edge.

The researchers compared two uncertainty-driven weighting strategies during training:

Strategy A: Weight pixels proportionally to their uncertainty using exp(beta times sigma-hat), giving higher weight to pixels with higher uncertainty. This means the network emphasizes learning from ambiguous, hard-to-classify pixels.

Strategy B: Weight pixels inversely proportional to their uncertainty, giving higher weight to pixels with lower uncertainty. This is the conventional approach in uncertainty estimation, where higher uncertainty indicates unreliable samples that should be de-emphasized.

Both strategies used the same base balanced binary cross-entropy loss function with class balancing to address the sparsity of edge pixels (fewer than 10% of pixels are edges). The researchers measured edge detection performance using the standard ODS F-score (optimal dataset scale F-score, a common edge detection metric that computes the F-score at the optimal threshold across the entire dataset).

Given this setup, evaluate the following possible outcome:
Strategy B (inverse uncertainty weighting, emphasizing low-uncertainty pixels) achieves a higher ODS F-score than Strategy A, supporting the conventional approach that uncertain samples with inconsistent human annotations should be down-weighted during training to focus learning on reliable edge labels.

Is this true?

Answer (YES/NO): NO